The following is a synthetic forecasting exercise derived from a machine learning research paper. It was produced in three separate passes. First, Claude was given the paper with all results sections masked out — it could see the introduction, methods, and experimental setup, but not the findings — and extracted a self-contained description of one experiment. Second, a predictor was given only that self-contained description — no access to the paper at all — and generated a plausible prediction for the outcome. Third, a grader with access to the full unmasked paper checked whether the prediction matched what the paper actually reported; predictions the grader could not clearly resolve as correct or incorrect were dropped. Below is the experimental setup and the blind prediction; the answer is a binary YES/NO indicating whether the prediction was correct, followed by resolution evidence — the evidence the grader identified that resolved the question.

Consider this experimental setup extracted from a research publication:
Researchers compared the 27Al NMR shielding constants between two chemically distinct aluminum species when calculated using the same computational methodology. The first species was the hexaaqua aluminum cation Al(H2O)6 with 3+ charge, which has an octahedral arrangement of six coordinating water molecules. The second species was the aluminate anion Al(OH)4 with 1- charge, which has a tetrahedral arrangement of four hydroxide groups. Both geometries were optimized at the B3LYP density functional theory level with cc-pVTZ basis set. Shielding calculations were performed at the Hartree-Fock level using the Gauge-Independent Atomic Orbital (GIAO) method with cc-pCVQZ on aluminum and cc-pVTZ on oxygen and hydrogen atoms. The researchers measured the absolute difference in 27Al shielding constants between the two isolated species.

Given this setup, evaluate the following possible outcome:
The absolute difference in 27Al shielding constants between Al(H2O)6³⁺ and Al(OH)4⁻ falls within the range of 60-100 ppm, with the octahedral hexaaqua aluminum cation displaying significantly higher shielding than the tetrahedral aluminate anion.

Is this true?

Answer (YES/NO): YES